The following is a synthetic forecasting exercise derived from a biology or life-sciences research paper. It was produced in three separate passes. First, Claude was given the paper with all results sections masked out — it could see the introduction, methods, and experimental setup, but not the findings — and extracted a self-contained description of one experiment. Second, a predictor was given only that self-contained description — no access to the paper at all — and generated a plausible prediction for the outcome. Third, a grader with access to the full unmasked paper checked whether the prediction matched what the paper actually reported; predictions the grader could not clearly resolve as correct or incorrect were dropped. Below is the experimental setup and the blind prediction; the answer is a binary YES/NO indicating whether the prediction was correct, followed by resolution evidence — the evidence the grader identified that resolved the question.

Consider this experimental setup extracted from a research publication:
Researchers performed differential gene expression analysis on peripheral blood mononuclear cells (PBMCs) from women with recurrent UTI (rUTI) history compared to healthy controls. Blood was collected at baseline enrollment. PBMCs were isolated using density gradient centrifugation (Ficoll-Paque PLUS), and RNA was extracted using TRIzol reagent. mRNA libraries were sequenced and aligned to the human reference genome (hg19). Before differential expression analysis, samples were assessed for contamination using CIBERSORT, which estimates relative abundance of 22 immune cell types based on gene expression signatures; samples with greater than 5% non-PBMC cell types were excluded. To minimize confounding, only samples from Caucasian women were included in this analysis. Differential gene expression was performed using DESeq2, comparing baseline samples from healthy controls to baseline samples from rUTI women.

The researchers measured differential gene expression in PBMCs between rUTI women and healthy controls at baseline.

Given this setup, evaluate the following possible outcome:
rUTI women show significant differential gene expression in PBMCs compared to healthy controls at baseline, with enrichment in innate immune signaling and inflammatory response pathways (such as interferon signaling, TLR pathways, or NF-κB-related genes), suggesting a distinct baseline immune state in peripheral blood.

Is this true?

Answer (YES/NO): NO